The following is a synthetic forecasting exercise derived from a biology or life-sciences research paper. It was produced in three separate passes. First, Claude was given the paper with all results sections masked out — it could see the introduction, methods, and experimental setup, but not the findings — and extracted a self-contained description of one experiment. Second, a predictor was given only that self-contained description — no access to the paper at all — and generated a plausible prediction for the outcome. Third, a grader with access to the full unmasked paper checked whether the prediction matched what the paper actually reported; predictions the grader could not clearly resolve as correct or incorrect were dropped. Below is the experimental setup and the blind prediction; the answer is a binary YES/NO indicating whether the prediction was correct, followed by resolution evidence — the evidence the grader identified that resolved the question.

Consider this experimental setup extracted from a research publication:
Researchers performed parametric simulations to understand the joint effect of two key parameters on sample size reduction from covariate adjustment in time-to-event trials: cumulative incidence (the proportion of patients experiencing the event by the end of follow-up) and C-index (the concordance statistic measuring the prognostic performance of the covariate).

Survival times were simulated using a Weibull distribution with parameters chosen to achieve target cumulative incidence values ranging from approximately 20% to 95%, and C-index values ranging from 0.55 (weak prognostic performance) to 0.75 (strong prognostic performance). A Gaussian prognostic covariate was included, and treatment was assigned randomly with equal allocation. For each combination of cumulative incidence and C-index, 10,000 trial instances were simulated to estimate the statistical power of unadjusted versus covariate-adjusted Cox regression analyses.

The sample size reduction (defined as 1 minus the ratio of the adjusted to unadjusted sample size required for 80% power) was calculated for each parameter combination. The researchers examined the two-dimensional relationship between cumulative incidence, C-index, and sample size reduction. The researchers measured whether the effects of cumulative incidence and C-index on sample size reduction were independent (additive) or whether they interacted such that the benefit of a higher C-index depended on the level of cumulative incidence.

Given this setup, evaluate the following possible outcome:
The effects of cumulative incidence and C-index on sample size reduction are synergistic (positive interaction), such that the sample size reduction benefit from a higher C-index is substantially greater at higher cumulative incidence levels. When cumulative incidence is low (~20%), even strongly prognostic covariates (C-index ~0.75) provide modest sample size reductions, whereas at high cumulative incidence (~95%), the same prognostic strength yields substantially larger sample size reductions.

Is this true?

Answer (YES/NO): YES